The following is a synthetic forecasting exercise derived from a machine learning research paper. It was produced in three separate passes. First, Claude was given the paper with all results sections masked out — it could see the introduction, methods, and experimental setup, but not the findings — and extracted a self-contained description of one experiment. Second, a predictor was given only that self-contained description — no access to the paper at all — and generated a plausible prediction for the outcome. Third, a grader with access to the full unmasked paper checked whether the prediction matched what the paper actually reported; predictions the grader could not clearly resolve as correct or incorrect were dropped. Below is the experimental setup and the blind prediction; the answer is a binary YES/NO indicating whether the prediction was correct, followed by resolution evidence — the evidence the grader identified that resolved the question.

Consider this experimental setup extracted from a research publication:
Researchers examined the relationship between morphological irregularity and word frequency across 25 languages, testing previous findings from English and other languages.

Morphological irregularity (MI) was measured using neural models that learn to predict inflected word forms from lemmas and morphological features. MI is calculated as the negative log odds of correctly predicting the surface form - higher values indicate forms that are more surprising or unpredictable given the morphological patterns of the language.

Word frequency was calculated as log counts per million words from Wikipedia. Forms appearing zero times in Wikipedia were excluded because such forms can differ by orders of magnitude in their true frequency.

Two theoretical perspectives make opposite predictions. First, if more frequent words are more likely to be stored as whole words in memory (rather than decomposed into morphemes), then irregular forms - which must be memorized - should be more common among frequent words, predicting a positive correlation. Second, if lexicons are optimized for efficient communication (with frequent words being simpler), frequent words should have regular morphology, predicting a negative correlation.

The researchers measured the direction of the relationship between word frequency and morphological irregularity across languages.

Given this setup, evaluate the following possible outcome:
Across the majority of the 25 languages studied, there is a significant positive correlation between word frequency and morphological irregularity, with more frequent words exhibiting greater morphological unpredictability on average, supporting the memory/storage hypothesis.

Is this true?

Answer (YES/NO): NO